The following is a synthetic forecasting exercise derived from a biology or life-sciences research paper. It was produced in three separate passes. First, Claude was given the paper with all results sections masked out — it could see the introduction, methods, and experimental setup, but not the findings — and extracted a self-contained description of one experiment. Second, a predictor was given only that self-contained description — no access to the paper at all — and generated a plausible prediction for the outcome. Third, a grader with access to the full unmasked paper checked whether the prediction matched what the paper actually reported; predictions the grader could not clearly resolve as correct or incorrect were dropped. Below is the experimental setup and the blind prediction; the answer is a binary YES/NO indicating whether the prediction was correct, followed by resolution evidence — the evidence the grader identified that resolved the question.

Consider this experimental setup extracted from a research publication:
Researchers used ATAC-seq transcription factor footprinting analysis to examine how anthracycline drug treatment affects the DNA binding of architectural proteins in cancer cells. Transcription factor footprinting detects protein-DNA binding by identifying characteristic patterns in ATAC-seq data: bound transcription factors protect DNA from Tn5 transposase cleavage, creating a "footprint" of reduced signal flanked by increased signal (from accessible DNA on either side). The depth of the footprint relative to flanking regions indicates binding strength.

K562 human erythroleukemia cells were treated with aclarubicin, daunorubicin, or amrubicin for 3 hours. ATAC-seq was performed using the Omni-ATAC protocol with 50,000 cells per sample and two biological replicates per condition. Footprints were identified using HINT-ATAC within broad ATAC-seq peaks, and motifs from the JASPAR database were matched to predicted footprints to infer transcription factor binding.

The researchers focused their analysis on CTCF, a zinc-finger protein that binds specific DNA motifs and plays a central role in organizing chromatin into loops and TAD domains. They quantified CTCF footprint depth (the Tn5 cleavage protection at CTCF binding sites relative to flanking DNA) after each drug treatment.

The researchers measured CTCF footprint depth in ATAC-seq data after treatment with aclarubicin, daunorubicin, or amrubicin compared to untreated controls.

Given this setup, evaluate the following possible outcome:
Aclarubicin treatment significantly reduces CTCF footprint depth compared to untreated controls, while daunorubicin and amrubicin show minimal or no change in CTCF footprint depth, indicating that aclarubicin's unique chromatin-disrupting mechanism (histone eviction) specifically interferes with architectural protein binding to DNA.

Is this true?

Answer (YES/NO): NO